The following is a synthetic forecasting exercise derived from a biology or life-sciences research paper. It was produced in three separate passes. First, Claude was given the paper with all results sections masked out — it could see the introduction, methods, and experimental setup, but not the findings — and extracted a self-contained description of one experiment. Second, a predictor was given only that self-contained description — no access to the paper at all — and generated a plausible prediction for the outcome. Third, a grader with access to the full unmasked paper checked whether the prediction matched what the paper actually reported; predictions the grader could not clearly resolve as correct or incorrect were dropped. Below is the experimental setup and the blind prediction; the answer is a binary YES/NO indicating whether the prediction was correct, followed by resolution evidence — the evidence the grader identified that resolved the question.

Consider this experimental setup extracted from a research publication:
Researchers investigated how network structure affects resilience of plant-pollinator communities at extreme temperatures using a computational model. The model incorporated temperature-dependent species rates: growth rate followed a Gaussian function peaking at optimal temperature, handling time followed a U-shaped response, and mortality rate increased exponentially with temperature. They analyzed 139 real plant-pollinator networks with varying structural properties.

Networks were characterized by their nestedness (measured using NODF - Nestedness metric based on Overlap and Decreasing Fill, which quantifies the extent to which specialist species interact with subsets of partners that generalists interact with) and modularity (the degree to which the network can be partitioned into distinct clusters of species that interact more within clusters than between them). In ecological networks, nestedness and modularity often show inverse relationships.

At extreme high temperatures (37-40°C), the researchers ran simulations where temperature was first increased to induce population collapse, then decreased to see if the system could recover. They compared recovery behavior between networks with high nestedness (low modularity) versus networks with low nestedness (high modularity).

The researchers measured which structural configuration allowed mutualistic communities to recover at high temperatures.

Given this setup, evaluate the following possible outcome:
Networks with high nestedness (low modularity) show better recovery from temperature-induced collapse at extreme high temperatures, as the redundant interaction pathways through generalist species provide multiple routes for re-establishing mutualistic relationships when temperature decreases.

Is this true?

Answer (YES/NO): YES